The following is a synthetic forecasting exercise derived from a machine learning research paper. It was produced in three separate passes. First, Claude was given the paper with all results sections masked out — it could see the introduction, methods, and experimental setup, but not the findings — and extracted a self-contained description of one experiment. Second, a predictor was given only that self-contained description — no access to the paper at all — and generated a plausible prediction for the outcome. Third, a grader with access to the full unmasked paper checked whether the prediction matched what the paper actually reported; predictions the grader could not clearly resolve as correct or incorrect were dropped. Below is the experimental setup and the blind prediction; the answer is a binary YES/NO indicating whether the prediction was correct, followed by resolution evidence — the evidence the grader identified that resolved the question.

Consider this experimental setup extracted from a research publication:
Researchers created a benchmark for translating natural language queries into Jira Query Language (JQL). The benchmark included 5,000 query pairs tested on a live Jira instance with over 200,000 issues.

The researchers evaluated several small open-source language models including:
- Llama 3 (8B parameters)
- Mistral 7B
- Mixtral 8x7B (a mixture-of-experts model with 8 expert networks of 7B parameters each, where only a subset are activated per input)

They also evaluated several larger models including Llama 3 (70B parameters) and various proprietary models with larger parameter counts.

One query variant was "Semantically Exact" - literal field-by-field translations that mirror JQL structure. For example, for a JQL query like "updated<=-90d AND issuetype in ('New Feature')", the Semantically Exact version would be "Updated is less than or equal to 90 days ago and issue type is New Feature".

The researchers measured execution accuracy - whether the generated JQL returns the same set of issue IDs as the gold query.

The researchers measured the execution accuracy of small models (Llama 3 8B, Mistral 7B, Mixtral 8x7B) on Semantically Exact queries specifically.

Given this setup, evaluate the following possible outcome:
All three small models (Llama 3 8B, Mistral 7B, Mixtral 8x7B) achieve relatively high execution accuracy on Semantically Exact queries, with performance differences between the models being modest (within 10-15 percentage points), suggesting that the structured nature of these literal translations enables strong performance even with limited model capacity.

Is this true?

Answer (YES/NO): NO